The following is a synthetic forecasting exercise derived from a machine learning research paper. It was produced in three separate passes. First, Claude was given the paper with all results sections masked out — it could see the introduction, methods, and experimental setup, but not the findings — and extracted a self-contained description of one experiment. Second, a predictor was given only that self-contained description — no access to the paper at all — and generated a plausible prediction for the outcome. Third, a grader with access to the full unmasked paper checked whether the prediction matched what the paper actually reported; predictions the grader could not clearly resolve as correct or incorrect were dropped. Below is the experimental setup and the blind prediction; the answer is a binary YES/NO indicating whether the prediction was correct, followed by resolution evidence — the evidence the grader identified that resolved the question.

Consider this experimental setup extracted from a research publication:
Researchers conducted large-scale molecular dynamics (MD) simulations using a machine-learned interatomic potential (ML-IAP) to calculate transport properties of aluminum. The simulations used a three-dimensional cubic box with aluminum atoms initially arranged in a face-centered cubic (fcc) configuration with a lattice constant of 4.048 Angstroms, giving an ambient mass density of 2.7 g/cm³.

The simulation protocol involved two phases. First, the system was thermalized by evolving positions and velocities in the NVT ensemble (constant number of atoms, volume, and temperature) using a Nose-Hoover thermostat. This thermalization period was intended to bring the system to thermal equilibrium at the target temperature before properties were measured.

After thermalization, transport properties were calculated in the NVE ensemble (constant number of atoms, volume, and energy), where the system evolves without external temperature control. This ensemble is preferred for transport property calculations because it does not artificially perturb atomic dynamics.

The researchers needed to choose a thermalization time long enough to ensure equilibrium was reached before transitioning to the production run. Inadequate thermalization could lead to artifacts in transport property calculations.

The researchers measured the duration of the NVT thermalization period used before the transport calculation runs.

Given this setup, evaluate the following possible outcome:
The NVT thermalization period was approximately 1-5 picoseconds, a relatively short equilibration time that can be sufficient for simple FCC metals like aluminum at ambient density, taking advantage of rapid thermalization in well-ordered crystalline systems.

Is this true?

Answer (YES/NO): NO